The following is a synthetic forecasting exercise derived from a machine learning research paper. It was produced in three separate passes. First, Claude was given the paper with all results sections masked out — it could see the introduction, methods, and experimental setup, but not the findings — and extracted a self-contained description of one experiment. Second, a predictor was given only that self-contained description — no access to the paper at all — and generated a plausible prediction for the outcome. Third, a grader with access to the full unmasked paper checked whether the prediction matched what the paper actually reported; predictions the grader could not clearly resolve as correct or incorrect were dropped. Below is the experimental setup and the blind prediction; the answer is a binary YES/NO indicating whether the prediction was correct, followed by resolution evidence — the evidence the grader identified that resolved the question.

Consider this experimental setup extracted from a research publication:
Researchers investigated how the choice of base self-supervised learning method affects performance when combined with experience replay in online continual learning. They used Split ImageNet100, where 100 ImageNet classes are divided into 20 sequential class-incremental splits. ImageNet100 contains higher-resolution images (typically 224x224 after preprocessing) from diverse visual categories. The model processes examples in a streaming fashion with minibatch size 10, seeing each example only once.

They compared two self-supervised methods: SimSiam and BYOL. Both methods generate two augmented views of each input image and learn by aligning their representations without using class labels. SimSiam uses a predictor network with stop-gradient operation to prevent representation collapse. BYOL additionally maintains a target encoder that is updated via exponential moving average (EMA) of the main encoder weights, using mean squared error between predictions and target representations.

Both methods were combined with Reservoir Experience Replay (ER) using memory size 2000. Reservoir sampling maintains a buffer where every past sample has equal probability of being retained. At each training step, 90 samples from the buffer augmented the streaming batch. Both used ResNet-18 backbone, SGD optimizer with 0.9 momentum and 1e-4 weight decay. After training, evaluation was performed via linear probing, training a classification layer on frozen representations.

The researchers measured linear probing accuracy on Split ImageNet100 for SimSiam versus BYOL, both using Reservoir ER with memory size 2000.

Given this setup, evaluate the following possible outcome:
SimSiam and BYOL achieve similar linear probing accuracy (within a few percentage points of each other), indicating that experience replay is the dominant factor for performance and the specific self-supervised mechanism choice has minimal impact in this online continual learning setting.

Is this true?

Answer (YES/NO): YES